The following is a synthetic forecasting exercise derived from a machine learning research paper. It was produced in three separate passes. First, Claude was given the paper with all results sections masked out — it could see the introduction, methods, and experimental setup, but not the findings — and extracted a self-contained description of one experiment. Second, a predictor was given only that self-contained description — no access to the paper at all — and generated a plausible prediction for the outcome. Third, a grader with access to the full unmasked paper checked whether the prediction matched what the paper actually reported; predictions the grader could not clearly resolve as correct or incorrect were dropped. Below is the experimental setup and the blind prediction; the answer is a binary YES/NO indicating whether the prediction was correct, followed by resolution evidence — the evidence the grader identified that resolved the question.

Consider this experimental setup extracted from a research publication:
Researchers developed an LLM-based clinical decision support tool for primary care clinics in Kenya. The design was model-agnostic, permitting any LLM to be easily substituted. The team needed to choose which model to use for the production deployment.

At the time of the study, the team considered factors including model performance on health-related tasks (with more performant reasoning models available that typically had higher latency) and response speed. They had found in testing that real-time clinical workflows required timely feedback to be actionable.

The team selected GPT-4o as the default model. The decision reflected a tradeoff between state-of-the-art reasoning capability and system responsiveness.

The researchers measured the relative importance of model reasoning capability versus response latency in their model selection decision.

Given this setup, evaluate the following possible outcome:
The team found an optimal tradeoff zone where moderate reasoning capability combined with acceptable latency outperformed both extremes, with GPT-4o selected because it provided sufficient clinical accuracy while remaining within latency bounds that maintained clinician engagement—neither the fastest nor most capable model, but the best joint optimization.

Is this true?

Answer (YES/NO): NO